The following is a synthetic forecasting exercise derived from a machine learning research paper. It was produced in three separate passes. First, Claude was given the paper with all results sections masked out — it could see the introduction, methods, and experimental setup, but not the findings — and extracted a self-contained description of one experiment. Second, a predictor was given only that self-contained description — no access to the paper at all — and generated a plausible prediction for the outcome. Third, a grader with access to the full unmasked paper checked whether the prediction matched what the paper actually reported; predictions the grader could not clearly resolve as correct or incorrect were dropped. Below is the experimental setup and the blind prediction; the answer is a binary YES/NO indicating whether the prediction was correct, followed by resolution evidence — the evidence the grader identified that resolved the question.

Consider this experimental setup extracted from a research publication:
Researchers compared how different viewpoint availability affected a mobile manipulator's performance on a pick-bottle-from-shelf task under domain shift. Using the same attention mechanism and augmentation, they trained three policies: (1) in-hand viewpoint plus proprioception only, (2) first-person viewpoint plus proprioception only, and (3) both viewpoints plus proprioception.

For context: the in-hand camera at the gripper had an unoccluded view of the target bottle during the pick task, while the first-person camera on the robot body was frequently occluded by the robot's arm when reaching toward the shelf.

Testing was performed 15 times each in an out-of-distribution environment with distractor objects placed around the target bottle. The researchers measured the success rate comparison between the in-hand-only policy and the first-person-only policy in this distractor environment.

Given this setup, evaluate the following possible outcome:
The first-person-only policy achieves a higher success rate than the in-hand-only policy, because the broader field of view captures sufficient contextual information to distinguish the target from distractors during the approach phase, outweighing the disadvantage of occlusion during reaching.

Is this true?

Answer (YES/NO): NO